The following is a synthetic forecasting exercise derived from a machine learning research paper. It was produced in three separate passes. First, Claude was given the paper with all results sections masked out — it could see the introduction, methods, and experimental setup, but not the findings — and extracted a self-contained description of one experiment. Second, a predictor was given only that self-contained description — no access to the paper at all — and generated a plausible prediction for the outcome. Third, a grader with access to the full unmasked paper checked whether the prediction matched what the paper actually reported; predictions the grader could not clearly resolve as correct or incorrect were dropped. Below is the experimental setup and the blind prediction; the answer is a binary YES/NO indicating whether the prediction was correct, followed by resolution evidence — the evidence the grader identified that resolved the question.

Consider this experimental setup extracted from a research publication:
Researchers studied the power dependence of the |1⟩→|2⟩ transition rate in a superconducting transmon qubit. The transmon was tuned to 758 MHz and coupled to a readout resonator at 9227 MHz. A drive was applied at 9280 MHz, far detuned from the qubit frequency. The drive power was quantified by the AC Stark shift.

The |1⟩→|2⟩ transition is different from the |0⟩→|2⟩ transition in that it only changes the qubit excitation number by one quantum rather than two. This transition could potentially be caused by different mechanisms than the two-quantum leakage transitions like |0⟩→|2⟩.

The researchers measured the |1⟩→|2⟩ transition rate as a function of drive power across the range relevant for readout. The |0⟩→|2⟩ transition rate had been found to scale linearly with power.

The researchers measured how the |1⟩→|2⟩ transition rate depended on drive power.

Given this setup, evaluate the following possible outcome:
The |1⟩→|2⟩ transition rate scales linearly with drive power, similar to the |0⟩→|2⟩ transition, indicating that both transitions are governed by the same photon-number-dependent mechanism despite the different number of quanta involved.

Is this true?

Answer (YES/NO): NO